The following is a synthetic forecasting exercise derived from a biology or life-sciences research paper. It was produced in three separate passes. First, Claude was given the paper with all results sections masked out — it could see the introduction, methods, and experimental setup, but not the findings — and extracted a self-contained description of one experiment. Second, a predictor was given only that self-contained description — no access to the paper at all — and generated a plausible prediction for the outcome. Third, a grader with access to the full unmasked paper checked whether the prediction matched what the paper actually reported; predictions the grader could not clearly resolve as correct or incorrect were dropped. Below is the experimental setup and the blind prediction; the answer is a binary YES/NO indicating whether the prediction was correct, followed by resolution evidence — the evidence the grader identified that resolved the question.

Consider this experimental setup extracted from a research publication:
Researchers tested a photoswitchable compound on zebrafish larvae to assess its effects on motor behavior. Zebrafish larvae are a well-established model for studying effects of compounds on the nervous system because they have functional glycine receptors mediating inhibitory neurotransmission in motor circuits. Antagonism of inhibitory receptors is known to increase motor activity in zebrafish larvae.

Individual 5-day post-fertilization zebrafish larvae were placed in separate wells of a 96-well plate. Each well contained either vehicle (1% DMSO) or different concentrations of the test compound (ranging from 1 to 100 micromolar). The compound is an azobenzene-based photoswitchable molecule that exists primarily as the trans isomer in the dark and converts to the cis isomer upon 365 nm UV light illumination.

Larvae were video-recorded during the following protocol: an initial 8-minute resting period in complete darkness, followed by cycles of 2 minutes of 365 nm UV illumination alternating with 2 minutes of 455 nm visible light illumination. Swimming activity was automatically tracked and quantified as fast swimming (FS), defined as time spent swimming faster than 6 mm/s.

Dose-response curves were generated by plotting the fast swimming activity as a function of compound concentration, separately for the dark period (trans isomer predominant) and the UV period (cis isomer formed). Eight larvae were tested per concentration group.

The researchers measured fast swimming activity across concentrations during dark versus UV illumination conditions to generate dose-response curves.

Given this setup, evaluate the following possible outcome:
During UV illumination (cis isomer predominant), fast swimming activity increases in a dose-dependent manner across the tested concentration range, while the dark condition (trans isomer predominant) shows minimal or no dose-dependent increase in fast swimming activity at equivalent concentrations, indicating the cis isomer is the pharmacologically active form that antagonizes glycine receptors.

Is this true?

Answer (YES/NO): NO